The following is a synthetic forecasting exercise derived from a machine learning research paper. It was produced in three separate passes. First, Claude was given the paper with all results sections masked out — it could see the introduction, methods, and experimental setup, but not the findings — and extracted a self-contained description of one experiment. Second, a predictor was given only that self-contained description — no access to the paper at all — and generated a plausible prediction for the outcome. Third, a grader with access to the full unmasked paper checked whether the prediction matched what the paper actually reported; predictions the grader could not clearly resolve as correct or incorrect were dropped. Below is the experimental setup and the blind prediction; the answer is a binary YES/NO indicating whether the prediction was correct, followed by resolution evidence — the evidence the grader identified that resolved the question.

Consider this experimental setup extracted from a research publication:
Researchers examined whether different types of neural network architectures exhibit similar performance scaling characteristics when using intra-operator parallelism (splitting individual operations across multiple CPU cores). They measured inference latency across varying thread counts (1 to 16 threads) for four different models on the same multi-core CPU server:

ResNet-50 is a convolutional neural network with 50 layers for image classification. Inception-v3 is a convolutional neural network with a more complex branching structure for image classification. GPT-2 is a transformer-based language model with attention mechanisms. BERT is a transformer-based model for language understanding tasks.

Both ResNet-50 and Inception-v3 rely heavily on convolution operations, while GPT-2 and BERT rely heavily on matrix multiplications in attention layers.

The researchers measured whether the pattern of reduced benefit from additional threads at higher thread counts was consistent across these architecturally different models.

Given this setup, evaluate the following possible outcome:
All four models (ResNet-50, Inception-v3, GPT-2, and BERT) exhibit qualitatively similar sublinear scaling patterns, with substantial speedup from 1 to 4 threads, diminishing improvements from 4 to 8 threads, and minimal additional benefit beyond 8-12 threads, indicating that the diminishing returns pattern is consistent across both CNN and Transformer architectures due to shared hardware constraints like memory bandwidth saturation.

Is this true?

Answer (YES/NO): NO